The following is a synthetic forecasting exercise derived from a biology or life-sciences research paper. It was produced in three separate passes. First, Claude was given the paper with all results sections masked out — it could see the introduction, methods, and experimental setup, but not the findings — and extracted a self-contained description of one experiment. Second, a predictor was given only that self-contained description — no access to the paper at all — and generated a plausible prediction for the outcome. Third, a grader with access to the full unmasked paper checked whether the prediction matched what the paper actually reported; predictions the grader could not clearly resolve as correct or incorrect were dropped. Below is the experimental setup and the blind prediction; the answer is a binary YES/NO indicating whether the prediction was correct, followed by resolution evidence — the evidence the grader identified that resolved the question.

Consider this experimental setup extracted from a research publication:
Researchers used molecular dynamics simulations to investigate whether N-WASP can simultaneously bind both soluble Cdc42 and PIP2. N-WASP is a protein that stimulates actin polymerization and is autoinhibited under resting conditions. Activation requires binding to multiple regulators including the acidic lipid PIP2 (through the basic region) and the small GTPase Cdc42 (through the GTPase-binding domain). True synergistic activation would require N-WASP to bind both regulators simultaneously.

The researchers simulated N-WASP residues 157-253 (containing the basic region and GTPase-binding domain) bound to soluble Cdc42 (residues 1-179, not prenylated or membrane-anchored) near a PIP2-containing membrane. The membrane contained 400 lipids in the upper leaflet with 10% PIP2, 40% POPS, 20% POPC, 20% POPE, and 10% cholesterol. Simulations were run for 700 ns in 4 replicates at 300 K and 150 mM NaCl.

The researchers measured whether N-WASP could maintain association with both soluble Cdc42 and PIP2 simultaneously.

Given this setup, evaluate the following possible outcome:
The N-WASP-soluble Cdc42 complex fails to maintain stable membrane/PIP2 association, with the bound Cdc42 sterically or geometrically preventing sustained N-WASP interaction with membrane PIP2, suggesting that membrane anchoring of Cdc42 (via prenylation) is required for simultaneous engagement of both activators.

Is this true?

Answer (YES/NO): NO